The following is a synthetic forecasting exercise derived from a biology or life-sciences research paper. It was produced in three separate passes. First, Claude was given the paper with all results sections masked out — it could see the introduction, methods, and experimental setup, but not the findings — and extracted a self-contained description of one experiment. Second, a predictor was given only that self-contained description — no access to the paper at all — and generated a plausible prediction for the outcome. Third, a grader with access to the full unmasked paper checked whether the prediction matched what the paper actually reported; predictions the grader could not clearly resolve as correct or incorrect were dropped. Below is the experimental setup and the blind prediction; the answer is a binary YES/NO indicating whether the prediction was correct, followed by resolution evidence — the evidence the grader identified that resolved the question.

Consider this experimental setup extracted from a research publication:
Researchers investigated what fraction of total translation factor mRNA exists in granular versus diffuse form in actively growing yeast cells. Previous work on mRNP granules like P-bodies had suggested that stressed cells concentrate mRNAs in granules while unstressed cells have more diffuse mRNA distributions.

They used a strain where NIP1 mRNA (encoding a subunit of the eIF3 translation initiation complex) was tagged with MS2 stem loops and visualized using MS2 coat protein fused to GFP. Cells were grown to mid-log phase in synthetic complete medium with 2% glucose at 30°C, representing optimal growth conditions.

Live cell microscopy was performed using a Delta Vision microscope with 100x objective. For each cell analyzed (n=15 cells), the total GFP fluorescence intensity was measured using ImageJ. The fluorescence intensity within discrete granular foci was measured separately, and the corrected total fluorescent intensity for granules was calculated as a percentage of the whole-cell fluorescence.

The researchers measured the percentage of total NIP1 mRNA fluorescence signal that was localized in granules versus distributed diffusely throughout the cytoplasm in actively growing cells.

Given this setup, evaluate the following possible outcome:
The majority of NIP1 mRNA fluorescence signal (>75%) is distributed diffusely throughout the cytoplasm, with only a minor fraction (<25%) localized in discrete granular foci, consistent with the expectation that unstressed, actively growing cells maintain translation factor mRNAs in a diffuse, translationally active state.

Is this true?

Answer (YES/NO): NO